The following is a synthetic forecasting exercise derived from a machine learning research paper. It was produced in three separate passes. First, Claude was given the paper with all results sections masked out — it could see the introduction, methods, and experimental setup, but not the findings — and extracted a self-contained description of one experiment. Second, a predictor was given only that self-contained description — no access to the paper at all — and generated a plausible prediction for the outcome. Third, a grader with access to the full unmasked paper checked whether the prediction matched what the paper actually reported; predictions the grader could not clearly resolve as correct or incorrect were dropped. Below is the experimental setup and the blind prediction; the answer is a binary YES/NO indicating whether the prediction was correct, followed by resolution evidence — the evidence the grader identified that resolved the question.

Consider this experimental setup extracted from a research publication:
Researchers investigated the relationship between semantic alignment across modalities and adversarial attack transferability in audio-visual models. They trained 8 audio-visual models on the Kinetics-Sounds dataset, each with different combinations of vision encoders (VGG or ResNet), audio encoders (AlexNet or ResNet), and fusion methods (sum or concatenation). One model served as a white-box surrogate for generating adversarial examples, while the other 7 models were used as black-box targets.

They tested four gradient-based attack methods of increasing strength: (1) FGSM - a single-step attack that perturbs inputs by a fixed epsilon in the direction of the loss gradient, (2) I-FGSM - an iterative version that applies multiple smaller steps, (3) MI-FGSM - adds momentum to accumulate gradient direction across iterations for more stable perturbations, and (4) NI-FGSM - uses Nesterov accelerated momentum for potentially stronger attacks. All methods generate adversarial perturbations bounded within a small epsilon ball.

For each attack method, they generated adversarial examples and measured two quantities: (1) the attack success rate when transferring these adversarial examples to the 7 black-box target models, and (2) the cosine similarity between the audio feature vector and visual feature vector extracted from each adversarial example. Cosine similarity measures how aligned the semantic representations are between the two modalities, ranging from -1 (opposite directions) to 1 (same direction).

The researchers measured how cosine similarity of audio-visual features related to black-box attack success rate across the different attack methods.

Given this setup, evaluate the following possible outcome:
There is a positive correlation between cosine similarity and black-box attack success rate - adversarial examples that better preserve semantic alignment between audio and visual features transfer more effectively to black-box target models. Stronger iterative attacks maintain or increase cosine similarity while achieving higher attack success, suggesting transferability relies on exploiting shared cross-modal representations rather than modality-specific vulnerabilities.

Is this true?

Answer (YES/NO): NO